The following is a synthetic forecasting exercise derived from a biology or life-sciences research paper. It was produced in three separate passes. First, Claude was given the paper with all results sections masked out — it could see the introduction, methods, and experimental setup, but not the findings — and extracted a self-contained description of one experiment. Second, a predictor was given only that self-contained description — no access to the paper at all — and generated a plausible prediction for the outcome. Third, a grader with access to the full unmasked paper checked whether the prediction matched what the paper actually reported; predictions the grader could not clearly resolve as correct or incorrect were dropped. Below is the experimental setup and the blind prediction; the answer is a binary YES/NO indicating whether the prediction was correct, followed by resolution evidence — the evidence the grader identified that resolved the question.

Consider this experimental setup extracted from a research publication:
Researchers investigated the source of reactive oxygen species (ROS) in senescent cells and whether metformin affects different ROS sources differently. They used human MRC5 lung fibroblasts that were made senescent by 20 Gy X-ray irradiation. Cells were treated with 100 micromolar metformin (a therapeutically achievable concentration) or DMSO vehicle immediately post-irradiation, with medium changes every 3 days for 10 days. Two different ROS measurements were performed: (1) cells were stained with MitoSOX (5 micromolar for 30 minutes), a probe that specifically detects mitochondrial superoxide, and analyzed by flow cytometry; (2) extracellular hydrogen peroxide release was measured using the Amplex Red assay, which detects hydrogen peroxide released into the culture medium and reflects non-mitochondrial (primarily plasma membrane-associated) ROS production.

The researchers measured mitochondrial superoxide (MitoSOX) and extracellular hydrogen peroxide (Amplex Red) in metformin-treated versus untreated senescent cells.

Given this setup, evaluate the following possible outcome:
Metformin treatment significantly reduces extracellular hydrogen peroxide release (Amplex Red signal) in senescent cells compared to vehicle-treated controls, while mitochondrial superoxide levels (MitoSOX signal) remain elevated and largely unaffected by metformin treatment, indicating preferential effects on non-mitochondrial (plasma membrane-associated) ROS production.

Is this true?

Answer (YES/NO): YES